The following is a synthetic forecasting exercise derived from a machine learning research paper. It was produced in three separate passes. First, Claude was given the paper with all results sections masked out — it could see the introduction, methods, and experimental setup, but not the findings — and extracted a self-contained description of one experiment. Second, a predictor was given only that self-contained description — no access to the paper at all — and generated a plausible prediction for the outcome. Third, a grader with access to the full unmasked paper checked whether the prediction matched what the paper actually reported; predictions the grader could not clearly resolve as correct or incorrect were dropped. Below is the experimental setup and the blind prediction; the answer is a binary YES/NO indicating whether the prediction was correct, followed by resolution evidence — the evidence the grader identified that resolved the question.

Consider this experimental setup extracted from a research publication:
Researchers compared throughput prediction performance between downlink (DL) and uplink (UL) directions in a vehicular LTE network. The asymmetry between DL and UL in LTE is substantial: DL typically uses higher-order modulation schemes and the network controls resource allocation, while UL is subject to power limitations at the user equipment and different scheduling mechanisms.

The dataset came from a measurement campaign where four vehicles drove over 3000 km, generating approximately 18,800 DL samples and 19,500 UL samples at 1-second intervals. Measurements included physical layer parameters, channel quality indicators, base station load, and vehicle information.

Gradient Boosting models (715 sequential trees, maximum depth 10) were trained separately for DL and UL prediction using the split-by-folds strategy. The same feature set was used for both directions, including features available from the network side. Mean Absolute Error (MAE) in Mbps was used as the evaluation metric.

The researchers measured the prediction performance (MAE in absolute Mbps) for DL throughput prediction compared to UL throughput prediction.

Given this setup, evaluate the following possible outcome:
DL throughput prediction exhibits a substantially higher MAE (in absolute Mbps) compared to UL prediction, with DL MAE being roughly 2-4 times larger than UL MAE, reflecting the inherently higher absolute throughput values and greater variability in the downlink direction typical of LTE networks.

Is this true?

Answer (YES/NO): YES